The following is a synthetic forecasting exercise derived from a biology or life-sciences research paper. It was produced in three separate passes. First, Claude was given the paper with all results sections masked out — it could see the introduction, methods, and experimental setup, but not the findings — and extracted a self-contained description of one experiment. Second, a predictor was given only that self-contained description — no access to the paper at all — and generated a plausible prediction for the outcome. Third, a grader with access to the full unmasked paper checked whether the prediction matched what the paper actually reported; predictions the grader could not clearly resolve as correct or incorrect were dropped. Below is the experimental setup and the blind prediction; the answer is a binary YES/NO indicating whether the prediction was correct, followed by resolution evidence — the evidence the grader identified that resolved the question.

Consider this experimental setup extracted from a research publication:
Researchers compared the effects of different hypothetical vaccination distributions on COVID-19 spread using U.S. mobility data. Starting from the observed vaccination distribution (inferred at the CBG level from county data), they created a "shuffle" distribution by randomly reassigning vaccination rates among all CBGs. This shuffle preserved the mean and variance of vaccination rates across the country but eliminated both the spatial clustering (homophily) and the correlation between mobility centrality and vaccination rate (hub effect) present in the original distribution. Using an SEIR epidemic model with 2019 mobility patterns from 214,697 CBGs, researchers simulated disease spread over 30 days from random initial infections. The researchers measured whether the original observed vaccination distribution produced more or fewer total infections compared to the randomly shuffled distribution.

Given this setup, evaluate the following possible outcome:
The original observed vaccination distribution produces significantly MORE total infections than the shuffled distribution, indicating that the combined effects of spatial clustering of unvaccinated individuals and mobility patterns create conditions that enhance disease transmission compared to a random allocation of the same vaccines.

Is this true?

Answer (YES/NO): YES